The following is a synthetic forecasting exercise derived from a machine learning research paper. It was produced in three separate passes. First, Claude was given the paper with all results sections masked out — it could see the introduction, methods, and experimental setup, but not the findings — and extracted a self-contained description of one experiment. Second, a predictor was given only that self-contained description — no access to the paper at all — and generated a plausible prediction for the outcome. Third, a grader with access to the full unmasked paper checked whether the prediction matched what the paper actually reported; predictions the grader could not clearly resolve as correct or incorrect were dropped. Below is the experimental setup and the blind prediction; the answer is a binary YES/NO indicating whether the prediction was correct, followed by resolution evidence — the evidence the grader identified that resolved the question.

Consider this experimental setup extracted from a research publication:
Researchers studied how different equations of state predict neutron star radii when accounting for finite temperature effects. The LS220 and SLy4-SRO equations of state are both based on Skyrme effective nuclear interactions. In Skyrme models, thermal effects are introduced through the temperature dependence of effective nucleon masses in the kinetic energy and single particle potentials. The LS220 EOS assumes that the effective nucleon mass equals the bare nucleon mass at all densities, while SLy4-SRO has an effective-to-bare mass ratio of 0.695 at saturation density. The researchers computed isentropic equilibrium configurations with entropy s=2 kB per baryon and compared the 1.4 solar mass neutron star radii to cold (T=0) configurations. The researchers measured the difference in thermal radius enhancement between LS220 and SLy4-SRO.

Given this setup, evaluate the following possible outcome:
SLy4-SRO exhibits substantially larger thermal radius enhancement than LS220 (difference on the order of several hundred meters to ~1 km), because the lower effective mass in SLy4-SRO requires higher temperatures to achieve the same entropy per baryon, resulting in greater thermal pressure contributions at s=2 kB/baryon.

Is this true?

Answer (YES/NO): NO